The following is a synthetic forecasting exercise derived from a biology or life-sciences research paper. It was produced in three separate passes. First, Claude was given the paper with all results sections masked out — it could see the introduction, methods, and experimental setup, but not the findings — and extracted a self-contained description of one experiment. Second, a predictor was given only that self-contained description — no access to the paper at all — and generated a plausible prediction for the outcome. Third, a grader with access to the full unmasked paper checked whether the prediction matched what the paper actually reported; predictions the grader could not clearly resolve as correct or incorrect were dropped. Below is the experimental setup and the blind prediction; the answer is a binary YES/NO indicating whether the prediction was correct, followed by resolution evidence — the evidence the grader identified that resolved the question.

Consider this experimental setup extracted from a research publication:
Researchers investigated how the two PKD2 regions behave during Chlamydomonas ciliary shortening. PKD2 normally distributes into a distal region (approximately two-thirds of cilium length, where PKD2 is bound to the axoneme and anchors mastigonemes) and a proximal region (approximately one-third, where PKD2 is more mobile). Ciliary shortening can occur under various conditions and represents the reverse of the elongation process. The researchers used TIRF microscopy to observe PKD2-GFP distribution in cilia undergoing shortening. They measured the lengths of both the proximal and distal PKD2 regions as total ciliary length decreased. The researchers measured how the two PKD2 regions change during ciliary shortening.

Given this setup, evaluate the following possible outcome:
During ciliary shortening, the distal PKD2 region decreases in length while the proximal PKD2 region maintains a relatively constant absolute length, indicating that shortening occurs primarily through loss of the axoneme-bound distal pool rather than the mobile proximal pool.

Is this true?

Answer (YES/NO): NO